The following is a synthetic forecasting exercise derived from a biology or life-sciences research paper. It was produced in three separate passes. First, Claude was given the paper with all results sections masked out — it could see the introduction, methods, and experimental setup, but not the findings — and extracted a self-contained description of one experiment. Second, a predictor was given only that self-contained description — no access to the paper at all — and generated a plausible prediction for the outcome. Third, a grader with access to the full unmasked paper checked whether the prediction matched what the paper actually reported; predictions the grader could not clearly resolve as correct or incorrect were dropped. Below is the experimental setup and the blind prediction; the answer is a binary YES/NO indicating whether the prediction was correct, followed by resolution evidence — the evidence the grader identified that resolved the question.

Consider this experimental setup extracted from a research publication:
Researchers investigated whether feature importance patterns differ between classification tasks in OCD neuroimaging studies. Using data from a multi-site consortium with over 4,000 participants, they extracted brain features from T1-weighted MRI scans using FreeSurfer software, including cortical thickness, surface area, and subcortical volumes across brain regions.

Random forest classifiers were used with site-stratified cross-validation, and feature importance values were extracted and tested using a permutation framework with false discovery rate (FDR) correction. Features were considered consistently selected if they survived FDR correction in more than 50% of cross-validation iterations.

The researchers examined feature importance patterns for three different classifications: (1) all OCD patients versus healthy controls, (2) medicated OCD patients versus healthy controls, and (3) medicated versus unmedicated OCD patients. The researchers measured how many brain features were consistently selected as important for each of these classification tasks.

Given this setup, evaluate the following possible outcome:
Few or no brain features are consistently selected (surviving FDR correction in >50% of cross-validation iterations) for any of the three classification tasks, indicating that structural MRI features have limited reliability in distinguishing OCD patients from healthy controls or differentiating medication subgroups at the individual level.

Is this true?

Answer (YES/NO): NO